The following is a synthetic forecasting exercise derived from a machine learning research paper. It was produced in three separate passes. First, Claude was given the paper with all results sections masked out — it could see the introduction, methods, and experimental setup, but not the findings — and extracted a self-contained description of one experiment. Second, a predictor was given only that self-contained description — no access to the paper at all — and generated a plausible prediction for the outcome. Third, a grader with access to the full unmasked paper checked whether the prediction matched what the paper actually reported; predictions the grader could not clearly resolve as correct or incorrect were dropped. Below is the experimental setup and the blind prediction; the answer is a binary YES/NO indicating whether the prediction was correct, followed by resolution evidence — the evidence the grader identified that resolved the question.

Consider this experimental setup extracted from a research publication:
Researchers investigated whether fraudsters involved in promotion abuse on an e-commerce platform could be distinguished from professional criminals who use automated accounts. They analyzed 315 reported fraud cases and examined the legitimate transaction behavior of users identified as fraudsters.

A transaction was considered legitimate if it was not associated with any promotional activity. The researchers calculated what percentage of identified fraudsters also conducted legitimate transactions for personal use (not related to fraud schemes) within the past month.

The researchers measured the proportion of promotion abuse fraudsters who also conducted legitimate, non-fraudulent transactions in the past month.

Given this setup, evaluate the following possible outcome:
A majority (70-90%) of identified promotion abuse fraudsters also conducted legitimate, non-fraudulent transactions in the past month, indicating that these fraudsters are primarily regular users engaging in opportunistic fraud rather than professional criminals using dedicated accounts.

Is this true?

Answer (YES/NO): YES